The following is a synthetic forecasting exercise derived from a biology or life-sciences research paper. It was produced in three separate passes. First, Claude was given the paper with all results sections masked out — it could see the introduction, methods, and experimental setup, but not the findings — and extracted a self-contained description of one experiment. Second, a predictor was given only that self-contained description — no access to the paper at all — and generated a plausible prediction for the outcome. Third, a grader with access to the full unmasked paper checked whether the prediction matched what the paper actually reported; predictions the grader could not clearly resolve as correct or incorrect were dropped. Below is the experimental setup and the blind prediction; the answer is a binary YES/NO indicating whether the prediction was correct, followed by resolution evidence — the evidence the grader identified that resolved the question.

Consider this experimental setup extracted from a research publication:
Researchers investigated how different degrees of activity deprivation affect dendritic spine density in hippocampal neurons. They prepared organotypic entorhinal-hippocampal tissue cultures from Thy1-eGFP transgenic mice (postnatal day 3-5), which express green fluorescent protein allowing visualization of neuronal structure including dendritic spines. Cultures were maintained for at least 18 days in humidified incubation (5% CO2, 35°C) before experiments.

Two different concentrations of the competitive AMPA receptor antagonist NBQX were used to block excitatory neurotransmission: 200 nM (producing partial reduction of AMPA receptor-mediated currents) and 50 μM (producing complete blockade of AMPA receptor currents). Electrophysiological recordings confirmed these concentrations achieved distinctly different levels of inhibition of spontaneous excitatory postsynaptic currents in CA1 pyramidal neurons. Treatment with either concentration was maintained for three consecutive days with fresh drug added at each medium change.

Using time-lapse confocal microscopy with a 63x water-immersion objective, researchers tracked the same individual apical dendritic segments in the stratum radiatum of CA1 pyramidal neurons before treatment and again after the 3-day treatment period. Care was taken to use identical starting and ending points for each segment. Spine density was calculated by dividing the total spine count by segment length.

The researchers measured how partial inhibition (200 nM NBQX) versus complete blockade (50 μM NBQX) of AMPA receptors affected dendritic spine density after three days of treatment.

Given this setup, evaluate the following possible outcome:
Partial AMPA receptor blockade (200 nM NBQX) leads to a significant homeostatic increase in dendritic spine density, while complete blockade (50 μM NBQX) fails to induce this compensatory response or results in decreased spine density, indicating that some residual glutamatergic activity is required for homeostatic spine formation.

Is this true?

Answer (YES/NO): YES